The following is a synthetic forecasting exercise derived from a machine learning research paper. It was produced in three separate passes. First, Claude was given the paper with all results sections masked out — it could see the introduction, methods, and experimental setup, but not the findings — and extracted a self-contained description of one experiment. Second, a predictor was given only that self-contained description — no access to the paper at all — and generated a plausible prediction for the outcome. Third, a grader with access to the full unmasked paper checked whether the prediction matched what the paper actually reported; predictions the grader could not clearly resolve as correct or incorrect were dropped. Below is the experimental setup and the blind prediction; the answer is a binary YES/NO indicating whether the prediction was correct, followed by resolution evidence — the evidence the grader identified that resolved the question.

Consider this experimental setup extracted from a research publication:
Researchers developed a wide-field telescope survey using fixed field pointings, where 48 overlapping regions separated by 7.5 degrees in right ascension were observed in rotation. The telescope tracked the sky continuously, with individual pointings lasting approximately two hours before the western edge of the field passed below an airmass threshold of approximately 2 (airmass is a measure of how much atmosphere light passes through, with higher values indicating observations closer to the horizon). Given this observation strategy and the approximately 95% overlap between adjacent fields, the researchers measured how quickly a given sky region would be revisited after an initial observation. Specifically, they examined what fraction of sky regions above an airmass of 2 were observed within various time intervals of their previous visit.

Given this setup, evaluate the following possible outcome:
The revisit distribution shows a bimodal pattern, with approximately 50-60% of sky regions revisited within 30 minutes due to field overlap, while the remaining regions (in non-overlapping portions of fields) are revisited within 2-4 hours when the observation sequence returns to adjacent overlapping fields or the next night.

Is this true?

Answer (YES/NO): NO